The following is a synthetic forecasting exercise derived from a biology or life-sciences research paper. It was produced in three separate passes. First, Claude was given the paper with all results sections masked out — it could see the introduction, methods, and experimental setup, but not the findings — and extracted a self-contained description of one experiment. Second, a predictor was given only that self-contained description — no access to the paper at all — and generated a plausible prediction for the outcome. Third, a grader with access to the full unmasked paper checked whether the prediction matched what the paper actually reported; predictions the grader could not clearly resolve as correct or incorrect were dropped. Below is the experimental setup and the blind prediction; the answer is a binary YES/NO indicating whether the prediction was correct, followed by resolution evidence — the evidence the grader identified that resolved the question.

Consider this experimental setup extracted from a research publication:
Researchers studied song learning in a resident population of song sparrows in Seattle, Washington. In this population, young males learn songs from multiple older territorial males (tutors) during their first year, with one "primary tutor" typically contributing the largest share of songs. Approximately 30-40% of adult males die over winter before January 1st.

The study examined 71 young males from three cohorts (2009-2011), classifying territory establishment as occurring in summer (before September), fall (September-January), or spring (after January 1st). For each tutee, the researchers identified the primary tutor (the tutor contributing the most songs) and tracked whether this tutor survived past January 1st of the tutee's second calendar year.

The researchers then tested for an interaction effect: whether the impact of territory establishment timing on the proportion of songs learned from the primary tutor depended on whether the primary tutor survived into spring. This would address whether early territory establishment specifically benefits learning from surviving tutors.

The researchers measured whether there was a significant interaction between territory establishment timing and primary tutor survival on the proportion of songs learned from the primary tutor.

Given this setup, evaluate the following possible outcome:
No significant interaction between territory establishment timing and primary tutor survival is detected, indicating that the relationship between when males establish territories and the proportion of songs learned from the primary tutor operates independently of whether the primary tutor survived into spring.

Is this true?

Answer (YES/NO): YES